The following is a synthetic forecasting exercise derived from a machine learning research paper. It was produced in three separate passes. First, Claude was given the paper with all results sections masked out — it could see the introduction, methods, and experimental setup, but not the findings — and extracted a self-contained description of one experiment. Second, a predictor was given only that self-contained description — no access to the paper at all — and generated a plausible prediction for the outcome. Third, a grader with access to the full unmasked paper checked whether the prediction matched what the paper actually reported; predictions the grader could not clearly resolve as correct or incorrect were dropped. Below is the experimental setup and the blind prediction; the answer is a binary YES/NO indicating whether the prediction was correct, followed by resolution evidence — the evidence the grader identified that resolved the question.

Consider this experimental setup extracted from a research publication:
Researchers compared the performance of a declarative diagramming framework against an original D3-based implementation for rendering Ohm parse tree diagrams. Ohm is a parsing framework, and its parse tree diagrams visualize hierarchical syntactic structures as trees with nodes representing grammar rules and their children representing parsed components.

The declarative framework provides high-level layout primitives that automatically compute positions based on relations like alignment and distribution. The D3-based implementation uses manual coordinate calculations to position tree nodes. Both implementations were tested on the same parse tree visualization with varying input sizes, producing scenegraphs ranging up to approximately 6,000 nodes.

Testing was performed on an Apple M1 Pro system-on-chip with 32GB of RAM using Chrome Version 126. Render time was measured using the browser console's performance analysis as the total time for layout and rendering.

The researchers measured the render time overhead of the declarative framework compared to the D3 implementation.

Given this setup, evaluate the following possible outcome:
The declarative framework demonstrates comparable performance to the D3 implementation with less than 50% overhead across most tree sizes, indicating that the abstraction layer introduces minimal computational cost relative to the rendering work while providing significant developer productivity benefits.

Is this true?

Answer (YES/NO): NO